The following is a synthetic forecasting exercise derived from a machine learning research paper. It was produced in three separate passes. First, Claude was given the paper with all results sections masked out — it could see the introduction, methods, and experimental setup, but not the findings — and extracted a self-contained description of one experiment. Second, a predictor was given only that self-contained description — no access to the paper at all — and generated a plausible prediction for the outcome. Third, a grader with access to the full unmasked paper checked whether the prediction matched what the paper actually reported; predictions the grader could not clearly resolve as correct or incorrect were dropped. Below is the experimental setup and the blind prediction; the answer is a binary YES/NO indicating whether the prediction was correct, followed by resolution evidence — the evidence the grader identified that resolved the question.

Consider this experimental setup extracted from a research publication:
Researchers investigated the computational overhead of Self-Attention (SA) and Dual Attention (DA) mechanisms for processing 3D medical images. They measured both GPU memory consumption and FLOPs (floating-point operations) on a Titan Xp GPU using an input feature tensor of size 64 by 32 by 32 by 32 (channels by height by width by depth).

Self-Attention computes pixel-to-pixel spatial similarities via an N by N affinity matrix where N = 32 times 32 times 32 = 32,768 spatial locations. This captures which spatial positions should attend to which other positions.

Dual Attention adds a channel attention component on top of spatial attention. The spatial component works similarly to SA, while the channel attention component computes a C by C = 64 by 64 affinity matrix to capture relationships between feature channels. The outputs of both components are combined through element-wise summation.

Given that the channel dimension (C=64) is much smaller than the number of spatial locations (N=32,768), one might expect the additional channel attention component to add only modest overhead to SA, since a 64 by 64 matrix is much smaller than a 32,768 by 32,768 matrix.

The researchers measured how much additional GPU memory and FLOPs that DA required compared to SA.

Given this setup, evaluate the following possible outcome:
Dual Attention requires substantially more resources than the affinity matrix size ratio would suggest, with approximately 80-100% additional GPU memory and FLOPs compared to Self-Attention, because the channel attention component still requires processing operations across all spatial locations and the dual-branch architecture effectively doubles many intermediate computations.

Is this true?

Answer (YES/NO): NO